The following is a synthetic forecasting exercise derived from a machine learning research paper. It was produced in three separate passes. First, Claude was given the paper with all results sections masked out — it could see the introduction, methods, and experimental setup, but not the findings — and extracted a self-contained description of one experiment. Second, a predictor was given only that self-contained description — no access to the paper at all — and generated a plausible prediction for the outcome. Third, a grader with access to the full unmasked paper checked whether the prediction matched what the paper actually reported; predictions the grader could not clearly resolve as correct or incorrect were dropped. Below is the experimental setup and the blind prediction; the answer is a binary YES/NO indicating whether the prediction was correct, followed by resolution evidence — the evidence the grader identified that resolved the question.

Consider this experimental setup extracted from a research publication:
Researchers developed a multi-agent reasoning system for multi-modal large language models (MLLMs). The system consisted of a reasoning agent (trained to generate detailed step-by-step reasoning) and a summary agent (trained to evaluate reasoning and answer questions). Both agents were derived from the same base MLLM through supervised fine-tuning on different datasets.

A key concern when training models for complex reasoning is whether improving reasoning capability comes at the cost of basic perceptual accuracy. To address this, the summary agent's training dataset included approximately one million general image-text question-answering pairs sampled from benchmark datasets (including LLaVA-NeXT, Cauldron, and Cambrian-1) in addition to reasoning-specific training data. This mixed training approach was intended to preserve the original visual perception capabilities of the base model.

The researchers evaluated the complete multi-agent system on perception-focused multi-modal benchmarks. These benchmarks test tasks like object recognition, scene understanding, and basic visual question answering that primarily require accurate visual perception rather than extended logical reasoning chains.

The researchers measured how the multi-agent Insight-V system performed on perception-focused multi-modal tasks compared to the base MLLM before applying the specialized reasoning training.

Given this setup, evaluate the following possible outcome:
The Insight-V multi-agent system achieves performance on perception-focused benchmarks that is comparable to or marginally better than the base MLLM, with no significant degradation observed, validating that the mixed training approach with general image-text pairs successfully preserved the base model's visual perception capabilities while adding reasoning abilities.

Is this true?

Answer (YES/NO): YES